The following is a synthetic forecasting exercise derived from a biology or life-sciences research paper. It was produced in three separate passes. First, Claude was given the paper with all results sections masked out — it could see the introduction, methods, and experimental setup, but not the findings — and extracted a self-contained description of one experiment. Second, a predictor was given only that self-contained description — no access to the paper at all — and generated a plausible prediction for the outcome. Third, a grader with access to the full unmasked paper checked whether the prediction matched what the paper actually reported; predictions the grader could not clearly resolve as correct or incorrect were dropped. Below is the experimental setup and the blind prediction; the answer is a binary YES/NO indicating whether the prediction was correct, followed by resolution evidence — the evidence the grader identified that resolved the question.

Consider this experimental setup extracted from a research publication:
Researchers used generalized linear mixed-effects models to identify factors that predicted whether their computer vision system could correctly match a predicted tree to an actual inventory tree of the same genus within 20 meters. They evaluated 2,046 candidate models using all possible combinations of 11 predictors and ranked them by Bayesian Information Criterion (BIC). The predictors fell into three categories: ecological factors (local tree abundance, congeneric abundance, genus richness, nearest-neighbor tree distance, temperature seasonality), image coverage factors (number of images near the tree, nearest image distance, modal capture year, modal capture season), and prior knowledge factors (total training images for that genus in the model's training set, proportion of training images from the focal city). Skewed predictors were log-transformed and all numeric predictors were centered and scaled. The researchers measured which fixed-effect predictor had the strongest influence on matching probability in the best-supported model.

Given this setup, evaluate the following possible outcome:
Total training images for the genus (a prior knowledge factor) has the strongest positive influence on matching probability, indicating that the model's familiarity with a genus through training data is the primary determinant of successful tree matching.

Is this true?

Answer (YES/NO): YES